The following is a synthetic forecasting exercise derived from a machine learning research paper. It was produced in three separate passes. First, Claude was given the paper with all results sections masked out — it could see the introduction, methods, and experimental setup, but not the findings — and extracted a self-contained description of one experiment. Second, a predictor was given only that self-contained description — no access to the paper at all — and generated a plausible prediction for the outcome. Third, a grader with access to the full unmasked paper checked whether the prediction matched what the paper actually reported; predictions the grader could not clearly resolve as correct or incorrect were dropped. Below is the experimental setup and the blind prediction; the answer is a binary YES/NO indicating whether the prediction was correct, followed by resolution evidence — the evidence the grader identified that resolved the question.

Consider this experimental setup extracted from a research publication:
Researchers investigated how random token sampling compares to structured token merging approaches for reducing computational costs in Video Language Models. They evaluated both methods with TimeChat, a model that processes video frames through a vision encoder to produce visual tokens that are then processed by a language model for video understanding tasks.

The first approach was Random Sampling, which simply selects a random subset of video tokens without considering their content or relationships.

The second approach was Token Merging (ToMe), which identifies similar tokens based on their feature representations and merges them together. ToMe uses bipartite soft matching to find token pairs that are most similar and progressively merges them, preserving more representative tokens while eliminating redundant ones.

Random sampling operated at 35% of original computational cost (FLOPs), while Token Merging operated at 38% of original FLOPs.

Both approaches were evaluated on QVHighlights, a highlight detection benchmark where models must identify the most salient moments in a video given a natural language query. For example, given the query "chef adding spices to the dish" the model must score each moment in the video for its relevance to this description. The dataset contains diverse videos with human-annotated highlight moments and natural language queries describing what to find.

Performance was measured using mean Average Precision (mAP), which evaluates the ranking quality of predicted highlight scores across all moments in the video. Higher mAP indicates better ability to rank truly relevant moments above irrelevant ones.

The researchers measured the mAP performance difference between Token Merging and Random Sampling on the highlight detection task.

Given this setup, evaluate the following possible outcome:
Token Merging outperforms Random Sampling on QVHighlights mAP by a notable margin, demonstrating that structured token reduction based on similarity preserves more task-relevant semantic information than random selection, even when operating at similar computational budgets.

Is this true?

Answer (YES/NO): YES